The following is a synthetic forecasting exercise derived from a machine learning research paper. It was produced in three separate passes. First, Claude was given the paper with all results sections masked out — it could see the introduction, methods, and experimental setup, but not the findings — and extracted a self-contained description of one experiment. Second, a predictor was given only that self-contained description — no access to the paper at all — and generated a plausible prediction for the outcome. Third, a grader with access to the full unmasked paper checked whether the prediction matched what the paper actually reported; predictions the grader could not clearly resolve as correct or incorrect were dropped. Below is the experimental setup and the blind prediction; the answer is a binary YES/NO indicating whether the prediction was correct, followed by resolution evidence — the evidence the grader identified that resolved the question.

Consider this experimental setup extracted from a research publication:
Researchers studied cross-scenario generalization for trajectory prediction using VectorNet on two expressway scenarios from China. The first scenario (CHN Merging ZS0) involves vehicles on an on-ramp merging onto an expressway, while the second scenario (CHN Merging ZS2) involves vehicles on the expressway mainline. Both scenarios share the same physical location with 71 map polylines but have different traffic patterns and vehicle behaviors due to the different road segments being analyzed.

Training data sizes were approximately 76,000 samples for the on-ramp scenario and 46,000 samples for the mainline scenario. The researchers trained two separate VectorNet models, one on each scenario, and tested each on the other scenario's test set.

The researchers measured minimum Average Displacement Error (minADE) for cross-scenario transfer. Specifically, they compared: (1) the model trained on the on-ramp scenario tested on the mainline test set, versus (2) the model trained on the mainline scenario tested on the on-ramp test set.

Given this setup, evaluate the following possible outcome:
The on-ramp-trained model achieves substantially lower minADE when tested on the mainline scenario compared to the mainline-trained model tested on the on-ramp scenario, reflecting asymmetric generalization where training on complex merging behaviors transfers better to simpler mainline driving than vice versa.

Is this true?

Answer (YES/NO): YES